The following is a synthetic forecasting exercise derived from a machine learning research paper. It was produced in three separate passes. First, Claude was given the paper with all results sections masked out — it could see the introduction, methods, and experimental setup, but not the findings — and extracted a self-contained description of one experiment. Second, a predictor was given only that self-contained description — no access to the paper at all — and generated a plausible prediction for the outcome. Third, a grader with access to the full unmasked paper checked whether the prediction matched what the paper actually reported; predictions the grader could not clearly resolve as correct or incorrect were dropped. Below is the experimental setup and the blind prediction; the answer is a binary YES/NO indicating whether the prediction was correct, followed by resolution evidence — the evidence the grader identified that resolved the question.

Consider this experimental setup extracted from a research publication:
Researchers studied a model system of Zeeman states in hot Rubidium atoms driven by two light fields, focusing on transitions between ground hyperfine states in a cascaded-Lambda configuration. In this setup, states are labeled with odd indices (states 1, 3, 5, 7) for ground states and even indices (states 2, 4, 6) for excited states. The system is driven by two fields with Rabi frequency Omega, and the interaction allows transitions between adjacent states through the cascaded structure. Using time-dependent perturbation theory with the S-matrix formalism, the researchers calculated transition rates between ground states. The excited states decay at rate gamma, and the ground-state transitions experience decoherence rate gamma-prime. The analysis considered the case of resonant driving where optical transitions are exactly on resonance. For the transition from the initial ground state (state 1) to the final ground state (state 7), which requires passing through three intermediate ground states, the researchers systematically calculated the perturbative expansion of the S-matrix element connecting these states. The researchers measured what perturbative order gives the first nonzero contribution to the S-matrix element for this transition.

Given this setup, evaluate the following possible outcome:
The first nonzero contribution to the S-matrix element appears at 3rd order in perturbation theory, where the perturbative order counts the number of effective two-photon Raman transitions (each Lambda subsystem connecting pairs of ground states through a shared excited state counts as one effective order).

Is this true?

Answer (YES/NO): NO